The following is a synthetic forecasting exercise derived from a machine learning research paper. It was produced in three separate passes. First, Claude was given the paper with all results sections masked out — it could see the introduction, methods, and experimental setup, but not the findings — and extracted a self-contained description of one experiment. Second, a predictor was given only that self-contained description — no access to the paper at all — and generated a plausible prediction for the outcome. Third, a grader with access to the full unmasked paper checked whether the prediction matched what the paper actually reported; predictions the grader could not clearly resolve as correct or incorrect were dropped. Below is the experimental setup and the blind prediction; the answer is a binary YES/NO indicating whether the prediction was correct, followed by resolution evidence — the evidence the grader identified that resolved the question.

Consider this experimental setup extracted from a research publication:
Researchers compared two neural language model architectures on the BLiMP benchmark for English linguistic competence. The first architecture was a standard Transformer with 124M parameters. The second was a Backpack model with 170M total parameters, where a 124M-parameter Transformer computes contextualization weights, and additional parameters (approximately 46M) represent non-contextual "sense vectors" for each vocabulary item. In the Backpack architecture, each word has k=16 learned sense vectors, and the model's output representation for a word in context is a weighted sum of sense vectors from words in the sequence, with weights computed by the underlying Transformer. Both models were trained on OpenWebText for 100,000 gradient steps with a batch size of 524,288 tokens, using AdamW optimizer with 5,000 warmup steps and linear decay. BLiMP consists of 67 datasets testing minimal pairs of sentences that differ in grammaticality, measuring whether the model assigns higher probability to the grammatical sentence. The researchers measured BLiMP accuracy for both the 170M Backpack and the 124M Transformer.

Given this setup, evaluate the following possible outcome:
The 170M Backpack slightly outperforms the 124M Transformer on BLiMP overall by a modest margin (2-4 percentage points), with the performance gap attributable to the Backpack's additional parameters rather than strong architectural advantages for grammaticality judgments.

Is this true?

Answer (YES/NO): NO